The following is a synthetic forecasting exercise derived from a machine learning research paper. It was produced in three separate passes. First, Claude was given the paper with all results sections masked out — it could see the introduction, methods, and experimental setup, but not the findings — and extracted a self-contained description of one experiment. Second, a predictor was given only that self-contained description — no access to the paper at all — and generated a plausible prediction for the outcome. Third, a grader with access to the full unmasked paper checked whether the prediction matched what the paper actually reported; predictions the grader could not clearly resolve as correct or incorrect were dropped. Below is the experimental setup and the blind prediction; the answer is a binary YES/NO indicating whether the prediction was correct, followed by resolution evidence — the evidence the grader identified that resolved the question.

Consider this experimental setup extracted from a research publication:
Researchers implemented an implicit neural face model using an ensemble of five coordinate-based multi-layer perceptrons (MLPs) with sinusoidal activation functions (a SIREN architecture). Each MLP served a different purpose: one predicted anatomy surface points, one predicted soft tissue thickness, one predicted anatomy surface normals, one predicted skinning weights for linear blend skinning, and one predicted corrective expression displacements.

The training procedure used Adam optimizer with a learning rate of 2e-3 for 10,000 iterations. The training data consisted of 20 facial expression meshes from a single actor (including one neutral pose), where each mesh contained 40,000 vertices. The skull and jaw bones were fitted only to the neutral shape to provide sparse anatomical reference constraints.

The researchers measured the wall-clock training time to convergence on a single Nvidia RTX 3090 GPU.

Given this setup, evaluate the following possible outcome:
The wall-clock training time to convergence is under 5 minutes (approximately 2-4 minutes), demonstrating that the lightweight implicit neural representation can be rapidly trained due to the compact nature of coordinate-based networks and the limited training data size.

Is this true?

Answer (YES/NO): NO